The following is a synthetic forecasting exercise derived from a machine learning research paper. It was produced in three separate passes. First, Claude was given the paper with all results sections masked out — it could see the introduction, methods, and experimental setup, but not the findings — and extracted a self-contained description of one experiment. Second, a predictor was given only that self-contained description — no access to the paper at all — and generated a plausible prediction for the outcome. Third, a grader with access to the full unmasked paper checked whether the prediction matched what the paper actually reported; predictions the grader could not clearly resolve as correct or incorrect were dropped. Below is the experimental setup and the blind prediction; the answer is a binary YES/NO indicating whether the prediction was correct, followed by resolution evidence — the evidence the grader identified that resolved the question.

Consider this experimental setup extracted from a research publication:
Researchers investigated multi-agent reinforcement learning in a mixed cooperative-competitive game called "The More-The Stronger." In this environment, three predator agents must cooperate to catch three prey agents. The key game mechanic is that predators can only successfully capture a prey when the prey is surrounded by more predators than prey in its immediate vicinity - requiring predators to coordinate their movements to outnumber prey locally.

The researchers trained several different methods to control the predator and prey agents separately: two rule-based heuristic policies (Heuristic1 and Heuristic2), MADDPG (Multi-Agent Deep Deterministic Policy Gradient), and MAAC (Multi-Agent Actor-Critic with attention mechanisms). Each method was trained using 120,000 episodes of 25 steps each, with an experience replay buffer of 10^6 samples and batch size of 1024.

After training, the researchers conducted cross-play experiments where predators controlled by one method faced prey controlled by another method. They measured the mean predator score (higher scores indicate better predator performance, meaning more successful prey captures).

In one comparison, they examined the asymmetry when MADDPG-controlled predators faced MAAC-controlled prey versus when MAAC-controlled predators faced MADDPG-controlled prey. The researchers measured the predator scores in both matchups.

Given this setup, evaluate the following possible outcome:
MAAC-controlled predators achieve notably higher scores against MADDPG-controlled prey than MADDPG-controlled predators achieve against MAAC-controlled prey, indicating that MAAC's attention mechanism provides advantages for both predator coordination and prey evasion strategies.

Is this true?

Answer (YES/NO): NO